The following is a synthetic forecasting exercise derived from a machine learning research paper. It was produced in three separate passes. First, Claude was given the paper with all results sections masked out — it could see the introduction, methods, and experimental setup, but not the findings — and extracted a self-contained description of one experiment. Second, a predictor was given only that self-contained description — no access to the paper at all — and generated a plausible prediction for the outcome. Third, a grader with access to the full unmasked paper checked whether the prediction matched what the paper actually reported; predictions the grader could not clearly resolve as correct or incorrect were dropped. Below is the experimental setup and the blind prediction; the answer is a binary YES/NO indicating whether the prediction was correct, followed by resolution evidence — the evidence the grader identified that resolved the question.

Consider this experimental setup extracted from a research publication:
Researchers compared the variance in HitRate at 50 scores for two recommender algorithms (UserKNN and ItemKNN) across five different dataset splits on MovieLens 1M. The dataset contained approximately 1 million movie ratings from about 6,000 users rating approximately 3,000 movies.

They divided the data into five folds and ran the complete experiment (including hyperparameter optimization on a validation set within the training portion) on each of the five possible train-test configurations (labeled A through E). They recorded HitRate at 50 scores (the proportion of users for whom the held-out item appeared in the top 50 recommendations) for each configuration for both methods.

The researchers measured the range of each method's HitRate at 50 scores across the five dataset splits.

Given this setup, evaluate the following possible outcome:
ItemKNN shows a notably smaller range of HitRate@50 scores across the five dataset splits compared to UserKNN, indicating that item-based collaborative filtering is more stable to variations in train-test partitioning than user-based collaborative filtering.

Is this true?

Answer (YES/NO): NO